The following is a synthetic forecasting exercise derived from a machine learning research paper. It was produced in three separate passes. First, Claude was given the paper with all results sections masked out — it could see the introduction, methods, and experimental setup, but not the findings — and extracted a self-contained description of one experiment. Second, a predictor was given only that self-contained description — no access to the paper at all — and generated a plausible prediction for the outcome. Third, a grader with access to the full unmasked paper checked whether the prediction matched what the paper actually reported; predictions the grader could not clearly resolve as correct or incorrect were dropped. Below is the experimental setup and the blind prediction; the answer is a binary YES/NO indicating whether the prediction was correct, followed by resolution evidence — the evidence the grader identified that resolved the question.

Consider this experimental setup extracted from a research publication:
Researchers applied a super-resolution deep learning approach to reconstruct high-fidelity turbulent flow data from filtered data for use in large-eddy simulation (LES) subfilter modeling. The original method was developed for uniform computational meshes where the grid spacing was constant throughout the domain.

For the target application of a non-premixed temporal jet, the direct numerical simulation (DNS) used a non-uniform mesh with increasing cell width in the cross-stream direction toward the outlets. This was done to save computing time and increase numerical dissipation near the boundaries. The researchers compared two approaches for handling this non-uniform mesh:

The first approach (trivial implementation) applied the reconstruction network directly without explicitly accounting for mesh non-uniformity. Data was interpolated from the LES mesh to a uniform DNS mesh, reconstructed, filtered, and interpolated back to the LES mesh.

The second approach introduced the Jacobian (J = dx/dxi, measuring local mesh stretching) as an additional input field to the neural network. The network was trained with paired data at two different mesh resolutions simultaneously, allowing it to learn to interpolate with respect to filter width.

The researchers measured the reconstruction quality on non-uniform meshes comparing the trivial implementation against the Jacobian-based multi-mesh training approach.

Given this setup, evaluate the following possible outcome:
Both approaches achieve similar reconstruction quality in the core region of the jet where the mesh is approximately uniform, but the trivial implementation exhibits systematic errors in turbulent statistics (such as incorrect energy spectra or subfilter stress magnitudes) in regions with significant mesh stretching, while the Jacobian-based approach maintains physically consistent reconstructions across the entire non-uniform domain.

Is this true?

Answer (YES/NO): NO